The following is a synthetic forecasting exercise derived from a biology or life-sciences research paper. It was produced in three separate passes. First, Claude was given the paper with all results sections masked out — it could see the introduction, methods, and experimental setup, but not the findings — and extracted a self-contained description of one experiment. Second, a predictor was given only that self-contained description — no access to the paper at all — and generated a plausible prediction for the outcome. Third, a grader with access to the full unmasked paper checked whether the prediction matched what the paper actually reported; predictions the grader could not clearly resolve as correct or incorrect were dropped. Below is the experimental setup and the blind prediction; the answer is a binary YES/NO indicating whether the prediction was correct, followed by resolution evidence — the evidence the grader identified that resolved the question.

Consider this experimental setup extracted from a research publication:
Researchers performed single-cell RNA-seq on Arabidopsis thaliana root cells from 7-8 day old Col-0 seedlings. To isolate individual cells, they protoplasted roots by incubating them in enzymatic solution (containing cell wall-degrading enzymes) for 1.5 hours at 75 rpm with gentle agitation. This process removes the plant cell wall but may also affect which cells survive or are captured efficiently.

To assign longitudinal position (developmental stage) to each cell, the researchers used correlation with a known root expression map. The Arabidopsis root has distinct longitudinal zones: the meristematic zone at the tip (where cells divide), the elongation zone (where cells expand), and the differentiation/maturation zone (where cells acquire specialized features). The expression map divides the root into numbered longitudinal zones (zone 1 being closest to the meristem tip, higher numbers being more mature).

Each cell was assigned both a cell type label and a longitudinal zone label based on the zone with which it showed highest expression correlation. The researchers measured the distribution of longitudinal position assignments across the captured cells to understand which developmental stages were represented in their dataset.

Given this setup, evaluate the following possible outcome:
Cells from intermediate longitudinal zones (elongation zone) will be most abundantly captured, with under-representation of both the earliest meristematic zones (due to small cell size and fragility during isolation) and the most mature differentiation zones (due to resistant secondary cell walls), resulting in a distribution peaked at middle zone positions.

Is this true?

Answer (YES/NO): YES